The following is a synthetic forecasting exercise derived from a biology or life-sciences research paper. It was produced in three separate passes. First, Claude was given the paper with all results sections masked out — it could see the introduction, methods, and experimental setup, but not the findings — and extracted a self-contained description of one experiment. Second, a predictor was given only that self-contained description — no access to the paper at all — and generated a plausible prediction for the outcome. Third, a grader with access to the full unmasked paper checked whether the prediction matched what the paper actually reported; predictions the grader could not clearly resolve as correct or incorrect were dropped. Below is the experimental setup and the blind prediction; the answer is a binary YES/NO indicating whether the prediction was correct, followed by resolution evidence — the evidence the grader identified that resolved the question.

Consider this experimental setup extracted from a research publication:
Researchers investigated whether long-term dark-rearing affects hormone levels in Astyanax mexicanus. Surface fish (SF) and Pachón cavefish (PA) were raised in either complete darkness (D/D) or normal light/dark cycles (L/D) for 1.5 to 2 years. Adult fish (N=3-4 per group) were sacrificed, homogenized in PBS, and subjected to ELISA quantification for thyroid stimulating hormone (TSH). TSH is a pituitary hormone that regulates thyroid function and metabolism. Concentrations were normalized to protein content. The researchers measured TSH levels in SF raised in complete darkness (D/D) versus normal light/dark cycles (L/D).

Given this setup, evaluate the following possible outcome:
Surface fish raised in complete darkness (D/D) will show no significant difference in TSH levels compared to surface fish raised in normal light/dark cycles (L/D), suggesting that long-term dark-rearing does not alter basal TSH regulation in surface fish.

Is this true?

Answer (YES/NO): NO